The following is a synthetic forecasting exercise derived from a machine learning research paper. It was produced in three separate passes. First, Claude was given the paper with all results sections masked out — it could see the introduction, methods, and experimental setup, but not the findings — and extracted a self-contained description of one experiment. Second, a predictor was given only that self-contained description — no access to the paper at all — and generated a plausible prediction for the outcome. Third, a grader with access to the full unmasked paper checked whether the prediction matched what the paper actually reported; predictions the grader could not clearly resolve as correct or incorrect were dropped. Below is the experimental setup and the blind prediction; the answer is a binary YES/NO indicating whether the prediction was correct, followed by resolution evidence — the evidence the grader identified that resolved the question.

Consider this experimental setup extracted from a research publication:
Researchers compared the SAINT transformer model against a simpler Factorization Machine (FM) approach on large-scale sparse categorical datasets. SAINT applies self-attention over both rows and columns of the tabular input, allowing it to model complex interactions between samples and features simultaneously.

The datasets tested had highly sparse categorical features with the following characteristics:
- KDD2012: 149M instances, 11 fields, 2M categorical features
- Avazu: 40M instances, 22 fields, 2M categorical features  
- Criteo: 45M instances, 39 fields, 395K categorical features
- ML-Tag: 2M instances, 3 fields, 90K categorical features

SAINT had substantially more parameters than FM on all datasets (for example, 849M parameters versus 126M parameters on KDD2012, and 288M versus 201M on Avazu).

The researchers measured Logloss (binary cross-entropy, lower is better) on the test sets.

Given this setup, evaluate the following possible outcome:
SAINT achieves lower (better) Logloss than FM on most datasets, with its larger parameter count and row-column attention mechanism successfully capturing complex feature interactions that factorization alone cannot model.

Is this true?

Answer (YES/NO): NO